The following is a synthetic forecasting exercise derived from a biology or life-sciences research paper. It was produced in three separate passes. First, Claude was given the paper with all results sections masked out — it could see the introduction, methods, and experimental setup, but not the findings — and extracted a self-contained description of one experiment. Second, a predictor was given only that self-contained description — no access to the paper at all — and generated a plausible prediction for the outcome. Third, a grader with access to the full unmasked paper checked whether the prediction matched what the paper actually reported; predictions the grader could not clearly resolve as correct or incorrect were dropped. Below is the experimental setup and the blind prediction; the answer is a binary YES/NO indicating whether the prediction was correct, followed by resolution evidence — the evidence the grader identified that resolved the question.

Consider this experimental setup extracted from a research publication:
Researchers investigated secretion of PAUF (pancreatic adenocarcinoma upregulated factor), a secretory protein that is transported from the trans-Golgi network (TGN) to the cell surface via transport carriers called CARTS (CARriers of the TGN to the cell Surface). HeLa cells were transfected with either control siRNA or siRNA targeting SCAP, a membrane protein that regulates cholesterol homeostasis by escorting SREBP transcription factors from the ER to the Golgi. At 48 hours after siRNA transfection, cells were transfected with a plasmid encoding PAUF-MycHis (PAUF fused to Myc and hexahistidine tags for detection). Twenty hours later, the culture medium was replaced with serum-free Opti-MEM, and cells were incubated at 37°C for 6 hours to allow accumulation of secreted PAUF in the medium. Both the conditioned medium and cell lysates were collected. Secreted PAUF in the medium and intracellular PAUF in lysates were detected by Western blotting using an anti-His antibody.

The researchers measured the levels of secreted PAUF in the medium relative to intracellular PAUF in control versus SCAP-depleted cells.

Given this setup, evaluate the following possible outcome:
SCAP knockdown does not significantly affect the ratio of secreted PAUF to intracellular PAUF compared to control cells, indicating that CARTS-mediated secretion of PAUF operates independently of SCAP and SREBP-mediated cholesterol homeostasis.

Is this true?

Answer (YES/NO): NO